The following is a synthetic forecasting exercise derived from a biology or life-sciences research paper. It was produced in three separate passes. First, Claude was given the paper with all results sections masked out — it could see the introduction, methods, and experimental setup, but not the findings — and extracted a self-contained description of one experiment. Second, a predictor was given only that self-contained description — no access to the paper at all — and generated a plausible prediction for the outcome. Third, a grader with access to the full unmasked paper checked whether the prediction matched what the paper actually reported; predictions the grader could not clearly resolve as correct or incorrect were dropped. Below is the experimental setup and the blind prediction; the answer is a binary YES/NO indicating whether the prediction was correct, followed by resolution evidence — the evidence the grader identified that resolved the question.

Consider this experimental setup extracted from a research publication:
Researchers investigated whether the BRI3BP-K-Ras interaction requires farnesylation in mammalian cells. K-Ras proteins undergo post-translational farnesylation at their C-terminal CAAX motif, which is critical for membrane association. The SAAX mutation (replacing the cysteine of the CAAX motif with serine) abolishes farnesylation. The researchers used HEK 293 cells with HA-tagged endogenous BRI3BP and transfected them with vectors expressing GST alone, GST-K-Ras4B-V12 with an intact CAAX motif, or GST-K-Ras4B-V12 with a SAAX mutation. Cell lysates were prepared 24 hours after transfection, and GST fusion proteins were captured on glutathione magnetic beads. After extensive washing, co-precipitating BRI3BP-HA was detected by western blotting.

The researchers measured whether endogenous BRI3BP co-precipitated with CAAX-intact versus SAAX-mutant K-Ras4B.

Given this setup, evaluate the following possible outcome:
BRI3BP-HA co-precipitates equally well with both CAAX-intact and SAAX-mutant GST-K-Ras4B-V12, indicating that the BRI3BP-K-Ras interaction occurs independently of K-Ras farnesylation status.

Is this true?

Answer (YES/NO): NO